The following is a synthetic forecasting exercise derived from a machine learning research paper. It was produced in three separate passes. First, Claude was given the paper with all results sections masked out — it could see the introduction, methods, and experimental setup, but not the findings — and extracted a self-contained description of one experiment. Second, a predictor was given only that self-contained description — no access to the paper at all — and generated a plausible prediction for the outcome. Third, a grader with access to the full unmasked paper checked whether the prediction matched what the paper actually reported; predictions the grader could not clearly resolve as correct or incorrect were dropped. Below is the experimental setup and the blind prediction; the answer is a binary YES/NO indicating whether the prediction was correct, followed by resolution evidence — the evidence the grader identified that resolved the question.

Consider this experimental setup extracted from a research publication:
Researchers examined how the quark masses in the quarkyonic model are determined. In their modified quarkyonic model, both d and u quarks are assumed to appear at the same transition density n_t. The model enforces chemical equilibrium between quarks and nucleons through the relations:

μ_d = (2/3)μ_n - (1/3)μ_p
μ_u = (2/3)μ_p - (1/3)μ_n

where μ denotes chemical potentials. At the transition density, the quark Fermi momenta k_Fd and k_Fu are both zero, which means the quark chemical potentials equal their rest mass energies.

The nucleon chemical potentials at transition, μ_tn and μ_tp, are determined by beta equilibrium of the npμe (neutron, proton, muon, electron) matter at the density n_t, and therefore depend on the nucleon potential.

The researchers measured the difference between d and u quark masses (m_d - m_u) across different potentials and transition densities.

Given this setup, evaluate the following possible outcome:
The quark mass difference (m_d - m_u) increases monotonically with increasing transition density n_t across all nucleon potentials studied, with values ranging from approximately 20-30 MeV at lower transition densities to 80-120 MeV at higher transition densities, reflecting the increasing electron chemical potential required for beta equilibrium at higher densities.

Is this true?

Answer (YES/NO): NO